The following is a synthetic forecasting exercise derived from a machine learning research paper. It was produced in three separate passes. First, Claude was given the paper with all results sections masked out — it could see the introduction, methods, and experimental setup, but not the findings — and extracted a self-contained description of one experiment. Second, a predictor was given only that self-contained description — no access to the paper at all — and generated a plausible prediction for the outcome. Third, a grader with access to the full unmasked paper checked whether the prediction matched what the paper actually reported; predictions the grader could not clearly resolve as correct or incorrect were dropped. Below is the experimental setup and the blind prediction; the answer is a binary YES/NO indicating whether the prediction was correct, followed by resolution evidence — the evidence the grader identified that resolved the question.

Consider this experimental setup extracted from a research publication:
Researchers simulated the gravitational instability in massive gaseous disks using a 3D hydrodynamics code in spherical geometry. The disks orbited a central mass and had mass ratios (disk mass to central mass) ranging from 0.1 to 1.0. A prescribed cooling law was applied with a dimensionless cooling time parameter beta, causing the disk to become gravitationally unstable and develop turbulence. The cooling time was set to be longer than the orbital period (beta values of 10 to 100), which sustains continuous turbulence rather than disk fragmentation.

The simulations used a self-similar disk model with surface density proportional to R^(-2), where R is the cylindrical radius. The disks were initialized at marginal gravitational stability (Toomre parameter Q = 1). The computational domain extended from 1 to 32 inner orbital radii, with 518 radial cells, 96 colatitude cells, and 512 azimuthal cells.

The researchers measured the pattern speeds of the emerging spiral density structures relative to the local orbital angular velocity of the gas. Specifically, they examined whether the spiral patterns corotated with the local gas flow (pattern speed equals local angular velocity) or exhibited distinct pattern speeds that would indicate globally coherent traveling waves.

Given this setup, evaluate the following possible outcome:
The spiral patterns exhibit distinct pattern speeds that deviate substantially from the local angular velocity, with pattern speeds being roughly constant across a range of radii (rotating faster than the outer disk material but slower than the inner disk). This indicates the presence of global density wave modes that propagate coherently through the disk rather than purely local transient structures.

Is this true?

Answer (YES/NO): NO